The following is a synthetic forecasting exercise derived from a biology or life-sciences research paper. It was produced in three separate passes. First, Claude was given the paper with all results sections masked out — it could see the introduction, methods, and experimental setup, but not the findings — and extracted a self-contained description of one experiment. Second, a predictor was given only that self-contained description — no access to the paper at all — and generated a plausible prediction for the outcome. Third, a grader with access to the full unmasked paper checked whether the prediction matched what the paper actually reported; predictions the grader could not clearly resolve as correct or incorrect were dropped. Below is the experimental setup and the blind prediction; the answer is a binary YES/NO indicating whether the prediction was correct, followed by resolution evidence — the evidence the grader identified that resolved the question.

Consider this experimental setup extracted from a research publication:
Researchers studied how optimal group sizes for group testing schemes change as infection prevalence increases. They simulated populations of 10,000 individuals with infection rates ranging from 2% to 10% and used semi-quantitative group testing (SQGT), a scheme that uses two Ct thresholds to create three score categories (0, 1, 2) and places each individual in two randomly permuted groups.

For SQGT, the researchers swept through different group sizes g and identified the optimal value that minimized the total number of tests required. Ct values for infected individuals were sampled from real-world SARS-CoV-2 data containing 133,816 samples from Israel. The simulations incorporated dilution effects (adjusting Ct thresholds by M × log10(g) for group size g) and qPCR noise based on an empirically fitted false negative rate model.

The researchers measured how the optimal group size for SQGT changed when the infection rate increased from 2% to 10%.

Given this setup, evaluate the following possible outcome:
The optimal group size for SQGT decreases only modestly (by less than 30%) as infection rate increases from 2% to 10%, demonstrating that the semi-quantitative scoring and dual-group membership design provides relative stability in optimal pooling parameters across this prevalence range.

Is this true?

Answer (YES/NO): NO